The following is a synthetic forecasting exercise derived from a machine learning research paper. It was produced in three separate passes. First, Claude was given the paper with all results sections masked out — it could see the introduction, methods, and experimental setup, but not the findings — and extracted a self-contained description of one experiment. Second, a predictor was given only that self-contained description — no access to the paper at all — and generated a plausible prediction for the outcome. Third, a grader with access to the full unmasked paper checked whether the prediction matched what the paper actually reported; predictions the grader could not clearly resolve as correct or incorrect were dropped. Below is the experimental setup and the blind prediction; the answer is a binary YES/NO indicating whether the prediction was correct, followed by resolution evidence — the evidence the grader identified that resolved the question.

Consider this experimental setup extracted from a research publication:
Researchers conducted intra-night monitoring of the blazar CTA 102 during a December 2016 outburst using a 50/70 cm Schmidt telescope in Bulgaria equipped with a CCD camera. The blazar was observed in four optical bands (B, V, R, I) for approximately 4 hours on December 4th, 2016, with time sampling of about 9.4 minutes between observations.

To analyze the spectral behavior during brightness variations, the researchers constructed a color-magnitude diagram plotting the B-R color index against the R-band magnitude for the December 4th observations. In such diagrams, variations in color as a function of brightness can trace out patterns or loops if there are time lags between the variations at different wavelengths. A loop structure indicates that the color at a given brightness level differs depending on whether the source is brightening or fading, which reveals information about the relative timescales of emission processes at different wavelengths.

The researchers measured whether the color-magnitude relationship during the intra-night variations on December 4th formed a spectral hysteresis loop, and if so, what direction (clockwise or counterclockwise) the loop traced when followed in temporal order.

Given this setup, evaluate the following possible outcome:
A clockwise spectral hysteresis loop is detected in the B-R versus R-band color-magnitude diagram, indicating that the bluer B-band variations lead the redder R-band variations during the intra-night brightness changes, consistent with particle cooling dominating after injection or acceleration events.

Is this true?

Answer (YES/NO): YES